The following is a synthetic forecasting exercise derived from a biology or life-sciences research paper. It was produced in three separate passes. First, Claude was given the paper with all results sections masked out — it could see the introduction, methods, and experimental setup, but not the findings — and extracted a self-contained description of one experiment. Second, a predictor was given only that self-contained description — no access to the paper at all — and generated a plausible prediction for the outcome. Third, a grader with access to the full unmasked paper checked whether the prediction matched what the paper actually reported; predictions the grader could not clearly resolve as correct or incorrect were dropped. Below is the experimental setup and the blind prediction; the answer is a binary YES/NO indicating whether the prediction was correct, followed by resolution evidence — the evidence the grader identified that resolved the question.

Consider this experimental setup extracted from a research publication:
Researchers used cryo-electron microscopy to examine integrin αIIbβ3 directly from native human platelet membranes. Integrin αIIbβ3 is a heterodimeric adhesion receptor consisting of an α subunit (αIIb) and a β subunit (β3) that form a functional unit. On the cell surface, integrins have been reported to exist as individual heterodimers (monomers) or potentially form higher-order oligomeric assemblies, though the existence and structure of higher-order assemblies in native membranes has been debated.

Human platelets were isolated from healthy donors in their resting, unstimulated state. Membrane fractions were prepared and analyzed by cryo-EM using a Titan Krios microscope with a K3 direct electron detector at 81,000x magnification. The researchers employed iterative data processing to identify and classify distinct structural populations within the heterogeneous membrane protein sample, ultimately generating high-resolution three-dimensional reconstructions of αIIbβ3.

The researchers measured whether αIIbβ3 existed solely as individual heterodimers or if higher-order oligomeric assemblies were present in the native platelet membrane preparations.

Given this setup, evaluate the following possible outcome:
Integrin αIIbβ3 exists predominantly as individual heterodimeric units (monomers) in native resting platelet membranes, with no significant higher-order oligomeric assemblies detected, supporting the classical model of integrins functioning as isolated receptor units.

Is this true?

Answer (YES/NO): NO